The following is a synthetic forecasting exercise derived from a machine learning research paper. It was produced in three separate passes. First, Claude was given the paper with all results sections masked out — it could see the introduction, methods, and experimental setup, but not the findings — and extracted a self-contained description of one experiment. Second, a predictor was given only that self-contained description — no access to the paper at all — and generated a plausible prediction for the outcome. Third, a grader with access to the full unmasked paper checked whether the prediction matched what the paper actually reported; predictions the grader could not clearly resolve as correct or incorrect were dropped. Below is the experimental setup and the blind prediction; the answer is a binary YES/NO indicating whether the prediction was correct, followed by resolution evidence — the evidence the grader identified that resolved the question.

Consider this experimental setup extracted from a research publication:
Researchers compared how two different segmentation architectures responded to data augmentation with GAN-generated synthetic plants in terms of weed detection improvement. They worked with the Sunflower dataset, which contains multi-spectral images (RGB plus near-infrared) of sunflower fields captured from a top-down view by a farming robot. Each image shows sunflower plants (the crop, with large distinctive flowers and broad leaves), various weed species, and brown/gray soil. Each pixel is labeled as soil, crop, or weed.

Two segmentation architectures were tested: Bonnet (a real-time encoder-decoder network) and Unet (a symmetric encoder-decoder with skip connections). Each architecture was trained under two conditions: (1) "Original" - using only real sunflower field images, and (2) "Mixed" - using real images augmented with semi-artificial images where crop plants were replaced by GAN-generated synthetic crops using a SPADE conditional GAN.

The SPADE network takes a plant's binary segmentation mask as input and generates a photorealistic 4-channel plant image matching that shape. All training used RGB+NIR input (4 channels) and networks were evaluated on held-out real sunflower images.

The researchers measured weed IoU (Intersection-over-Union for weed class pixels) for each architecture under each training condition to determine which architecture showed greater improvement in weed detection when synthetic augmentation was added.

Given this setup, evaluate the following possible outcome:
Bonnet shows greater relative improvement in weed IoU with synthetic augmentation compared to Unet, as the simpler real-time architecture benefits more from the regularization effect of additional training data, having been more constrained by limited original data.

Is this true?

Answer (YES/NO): YES